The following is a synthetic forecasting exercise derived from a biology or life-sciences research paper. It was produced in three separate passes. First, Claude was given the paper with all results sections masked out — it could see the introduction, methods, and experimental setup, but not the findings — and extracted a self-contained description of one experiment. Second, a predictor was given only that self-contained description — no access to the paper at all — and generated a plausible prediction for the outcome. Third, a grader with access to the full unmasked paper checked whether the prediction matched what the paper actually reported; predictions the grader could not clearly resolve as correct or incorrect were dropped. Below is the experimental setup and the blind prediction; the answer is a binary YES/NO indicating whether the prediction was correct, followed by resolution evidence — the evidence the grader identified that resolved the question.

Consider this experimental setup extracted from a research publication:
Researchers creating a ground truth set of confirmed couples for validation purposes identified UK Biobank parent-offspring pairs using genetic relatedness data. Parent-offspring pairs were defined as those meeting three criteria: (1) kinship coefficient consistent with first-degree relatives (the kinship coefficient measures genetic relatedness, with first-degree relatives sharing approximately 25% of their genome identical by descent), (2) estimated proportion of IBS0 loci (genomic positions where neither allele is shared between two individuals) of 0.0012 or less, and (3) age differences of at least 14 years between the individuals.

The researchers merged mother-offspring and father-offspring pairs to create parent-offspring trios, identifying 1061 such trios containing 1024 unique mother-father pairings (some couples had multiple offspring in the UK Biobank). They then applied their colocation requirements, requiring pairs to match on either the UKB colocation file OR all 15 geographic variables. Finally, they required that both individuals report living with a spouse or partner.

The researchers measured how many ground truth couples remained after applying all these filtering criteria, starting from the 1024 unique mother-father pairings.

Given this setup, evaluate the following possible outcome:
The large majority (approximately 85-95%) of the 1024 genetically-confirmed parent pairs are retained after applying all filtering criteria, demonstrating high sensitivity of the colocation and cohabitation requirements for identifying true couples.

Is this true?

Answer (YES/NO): YES